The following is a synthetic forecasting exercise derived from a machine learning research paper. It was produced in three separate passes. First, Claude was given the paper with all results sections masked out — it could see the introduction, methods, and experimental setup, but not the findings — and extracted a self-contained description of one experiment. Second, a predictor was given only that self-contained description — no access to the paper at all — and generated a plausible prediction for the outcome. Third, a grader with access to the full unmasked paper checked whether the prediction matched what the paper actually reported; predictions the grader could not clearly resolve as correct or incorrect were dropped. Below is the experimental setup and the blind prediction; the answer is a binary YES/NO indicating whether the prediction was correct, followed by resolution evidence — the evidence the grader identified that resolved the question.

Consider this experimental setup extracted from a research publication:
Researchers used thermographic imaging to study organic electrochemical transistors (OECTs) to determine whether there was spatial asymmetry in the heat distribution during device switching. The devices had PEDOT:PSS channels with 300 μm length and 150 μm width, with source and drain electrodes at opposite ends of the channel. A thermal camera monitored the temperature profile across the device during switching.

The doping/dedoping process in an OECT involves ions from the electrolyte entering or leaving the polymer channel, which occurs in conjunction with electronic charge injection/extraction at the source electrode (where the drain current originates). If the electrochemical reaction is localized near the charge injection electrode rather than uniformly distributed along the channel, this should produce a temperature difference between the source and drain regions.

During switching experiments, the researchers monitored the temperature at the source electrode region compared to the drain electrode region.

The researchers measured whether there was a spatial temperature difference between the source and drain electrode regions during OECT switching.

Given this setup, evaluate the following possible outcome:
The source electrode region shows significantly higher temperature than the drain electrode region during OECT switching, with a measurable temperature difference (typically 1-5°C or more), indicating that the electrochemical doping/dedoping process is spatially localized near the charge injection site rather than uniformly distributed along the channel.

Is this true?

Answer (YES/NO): NO